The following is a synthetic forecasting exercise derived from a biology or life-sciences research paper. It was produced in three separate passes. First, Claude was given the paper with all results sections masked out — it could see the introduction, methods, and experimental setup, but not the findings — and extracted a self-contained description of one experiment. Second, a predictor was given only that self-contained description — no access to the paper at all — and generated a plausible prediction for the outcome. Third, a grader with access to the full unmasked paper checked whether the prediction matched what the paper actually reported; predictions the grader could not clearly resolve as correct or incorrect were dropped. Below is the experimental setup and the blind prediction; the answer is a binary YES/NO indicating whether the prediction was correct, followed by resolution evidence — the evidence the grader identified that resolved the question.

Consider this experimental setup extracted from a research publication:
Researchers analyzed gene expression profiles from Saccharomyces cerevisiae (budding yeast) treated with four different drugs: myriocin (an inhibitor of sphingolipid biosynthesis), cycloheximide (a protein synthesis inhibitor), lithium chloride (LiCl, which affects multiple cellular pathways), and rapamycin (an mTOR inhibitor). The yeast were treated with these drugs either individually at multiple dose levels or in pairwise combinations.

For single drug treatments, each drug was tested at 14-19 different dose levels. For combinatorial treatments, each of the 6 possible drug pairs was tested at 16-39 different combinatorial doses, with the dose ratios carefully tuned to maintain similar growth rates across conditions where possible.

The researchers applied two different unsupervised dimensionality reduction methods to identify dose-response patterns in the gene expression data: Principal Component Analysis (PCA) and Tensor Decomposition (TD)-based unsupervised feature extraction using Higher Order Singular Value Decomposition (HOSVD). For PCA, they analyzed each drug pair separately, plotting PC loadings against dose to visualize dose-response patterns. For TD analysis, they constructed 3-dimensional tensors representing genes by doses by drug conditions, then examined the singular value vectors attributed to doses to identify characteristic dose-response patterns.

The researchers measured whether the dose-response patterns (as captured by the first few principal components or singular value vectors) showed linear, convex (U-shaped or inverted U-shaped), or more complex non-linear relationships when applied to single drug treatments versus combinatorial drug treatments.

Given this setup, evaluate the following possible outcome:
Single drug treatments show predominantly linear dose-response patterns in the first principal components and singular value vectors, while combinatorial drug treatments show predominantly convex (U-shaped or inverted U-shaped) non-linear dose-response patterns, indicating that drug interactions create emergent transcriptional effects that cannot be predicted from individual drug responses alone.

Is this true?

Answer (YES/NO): NO